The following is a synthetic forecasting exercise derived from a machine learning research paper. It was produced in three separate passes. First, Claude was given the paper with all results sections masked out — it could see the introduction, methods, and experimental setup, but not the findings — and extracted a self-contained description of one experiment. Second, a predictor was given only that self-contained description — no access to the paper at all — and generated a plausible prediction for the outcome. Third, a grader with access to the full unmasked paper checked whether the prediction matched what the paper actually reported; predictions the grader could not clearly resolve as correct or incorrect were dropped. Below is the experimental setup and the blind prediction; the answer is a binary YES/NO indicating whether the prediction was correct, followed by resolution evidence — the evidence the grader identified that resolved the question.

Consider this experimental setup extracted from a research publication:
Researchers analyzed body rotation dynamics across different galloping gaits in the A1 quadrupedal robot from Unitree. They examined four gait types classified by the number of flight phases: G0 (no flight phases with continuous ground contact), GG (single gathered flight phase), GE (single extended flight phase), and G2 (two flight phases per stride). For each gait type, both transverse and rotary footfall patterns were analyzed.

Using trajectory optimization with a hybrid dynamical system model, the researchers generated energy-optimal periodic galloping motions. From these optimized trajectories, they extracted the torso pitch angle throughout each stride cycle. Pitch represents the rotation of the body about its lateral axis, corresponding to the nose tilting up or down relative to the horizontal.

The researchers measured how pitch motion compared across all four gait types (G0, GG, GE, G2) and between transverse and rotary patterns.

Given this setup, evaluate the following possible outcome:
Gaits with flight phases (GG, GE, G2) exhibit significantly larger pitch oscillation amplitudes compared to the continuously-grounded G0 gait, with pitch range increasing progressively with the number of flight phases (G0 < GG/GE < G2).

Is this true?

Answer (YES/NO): NO